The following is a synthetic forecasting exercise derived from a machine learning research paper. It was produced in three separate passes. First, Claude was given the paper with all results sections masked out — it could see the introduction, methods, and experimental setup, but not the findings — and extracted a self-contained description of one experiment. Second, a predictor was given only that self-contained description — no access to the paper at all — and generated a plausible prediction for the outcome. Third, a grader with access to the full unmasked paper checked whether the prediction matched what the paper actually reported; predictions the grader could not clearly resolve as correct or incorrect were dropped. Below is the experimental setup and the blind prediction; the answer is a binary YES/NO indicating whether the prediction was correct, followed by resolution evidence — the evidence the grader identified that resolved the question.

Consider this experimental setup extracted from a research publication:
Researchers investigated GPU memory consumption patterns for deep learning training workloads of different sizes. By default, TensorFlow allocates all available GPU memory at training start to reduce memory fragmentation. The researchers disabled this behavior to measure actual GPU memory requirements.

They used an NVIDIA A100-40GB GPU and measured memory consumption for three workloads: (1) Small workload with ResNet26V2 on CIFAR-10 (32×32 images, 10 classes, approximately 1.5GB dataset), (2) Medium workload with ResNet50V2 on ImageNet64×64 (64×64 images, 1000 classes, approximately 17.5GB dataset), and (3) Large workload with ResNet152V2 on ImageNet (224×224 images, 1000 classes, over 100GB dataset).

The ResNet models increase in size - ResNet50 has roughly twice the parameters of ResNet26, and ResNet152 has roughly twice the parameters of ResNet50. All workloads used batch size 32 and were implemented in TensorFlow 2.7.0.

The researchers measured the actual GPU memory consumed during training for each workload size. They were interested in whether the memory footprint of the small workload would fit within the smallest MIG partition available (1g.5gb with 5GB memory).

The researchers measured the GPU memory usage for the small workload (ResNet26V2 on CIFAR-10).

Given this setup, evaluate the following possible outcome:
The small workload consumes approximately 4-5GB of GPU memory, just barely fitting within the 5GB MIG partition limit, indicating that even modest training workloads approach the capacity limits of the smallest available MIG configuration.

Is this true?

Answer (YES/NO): YES